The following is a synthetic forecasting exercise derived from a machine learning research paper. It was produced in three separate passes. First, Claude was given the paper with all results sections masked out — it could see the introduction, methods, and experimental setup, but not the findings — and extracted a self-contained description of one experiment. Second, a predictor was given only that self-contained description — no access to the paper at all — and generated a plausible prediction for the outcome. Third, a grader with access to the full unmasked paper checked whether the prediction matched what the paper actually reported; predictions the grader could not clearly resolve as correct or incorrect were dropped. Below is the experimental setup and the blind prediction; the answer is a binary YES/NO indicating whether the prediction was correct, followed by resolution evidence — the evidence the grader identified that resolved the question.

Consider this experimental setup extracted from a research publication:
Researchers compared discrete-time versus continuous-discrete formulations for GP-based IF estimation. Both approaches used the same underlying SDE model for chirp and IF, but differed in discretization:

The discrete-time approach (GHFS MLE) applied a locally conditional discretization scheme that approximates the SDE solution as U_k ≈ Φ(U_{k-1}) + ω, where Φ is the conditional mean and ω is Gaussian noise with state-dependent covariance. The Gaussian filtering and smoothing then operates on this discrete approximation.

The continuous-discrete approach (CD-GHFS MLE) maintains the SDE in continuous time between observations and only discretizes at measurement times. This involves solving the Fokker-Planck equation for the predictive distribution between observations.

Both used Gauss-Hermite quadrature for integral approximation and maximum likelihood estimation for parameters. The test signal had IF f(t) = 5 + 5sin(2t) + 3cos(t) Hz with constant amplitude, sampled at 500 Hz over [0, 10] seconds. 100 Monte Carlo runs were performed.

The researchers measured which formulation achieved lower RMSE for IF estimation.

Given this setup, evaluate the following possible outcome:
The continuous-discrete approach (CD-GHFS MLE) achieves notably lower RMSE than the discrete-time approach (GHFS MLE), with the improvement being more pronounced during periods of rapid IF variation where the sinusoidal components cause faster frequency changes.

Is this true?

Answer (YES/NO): NO